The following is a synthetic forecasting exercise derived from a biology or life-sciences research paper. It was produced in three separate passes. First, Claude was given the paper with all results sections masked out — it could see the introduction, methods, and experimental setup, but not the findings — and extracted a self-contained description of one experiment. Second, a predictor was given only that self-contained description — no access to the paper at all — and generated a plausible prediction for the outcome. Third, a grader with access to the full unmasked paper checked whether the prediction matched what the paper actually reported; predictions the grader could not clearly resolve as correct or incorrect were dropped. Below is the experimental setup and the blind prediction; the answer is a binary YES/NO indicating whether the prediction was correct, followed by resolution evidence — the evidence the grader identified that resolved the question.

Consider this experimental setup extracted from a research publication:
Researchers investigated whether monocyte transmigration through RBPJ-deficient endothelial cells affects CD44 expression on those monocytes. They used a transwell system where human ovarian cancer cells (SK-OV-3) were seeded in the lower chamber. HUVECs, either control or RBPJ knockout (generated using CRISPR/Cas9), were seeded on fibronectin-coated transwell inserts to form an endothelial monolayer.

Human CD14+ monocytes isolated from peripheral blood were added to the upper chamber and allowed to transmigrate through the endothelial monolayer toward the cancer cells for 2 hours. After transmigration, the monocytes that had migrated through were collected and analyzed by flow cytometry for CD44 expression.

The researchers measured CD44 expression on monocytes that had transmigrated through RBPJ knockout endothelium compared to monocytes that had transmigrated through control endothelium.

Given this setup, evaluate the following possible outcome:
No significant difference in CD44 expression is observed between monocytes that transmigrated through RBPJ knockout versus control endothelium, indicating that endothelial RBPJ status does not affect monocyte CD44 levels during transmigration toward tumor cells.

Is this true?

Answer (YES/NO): NO